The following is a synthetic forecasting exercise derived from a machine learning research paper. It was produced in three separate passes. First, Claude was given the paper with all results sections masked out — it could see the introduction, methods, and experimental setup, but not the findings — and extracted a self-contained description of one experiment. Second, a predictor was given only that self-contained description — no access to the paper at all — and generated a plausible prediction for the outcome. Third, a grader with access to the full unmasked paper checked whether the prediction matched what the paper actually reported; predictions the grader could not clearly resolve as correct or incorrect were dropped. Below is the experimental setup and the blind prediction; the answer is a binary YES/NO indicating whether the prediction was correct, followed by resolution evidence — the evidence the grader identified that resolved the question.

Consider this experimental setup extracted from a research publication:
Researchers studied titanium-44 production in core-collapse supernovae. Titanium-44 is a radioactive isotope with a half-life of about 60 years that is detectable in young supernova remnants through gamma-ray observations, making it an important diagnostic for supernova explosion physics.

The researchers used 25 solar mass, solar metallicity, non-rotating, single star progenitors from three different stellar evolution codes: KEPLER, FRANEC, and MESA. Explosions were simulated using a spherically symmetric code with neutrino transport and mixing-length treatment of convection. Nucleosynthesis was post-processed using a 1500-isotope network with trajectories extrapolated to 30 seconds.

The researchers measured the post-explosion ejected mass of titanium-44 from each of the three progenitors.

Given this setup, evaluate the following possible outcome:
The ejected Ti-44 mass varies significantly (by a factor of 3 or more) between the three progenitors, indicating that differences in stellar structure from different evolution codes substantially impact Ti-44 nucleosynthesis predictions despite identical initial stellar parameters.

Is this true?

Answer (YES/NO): YES